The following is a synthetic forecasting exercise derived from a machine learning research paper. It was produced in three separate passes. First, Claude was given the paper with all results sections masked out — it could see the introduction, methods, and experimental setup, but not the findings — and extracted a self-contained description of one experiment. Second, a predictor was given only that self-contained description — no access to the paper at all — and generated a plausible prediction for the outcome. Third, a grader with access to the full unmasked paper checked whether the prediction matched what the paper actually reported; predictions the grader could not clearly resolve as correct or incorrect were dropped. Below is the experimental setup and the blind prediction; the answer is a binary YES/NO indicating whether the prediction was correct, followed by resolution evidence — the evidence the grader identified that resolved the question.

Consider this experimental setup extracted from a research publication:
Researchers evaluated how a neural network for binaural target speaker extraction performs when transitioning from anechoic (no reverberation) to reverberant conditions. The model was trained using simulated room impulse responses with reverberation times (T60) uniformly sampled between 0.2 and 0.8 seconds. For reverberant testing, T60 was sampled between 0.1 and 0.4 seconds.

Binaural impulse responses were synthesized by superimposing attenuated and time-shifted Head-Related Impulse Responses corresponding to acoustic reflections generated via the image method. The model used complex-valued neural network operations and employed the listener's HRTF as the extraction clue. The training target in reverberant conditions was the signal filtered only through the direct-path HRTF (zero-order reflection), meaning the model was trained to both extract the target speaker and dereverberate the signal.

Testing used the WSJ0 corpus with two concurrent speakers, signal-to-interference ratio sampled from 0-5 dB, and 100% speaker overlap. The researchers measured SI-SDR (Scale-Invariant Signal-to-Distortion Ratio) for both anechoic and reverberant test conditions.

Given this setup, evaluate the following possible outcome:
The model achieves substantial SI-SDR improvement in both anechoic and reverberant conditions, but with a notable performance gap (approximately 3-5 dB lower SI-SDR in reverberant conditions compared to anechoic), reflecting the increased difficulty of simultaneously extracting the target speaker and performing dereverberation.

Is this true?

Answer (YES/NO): NO